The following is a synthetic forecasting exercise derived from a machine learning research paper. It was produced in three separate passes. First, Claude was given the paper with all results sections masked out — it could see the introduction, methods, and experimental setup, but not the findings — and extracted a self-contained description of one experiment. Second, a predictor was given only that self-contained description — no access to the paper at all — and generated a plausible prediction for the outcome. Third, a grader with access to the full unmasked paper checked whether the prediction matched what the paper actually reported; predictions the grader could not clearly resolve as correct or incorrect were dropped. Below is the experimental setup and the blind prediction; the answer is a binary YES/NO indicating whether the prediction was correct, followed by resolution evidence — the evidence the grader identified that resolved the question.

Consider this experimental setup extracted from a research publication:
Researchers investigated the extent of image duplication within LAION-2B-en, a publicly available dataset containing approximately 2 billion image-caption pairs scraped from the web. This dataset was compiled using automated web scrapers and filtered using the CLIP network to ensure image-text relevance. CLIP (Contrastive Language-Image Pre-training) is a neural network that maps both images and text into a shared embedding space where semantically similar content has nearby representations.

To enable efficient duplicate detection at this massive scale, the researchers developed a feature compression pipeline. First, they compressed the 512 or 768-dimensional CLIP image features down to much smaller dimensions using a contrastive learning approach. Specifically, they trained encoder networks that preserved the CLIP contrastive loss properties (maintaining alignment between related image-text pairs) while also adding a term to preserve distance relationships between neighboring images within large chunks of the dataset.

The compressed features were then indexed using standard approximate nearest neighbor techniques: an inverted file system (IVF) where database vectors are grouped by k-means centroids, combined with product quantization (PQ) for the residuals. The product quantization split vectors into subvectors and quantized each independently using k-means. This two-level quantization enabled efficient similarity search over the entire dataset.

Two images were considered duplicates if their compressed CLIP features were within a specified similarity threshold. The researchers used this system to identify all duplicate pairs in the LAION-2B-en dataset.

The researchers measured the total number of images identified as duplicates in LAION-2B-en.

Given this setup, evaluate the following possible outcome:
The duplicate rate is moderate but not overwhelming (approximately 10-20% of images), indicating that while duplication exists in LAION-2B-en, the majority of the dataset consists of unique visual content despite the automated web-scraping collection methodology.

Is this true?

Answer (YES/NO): NO